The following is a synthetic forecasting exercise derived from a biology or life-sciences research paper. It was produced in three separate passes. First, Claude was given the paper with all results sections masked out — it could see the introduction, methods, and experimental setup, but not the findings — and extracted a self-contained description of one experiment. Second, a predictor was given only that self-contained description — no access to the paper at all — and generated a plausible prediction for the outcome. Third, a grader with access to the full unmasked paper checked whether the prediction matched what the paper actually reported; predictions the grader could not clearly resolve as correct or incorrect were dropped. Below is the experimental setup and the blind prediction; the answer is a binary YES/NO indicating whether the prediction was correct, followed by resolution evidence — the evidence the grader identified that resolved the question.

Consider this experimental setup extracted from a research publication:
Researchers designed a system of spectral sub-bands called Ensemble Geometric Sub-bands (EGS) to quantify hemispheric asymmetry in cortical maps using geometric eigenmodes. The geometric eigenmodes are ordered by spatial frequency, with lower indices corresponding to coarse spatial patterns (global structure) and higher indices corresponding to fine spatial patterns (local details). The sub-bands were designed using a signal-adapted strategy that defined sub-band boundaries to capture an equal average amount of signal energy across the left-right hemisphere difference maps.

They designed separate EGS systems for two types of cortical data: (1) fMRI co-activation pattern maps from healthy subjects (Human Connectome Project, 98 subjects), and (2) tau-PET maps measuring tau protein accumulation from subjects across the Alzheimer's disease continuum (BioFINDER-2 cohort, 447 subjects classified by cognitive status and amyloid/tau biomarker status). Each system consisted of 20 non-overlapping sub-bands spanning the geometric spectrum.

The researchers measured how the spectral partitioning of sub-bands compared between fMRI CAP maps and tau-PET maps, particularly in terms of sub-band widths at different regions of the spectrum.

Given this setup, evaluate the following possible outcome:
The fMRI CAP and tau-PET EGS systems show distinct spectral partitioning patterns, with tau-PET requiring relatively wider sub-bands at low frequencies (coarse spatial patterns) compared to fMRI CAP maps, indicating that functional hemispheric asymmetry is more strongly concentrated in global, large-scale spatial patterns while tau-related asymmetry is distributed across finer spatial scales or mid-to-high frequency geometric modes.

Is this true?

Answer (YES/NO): NO